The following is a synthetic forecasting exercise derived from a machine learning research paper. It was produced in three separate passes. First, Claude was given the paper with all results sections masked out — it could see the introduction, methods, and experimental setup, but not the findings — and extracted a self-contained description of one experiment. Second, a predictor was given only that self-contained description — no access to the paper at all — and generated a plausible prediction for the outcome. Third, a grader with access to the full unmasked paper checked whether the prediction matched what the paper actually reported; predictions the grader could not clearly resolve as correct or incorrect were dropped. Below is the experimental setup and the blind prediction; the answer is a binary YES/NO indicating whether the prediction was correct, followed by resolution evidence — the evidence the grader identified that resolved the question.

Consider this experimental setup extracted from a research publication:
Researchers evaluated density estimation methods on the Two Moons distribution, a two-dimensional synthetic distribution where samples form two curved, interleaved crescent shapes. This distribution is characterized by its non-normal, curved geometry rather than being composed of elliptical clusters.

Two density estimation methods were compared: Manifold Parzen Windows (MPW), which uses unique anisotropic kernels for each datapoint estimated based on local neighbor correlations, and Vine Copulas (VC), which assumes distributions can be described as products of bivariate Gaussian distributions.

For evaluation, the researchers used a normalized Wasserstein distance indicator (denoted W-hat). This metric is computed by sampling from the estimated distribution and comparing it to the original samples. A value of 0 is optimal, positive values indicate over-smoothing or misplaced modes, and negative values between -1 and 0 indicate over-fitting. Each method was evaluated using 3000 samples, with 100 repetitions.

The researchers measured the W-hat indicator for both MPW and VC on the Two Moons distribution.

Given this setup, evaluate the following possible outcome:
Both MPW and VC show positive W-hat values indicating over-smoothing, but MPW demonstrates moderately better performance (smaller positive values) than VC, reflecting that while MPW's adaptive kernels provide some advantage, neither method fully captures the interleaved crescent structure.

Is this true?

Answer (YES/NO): NO